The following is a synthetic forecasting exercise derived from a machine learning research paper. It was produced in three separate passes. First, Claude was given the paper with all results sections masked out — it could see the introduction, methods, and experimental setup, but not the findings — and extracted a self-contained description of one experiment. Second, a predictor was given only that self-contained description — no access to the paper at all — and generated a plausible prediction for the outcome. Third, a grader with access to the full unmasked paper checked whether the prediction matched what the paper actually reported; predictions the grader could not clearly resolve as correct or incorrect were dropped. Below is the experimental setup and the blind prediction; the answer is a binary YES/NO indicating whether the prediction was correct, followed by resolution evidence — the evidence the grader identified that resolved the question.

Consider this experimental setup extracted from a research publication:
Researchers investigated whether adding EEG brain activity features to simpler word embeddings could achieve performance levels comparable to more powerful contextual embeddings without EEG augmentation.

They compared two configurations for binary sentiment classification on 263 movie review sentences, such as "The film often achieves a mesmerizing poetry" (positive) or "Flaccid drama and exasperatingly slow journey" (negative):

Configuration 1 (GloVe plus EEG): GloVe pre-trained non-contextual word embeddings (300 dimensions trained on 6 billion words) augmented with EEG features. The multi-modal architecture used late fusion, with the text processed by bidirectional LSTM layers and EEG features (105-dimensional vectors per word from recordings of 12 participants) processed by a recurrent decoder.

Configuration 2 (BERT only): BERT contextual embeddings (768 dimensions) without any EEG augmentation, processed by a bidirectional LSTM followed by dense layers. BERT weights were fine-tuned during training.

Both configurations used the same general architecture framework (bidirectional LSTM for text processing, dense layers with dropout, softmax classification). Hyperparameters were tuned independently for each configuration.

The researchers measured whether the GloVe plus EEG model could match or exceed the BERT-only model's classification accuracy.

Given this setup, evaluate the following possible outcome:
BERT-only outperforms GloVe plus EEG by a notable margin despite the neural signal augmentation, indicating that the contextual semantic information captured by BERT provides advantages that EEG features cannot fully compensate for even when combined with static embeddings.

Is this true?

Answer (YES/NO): YES